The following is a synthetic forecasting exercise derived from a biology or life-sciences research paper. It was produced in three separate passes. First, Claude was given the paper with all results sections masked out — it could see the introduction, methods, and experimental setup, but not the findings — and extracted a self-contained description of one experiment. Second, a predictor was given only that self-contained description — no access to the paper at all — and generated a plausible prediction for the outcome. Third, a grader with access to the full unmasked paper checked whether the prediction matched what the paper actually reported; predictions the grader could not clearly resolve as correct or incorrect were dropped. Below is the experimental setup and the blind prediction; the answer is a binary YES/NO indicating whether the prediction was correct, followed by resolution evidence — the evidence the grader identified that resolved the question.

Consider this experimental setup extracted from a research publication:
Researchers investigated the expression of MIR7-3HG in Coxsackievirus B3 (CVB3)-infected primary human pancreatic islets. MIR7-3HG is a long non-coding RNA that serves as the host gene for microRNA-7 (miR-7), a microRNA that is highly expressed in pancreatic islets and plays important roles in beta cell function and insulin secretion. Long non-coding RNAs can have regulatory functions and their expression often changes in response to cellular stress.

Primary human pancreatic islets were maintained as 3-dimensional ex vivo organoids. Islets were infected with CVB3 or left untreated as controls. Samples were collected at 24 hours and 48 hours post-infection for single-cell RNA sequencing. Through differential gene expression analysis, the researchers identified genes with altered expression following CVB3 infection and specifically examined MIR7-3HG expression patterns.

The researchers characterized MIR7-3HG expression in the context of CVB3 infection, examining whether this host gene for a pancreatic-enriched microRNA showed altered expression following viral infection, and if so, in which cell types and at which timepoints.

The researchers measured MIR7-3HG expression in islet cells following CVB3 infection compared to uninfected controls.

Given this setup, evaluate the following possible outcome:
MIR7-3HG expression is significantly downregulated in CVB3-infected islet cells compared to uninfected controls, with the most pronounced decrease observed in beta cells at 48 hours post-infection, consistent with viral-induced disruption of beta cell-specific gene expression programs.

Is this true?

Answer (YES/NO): NO